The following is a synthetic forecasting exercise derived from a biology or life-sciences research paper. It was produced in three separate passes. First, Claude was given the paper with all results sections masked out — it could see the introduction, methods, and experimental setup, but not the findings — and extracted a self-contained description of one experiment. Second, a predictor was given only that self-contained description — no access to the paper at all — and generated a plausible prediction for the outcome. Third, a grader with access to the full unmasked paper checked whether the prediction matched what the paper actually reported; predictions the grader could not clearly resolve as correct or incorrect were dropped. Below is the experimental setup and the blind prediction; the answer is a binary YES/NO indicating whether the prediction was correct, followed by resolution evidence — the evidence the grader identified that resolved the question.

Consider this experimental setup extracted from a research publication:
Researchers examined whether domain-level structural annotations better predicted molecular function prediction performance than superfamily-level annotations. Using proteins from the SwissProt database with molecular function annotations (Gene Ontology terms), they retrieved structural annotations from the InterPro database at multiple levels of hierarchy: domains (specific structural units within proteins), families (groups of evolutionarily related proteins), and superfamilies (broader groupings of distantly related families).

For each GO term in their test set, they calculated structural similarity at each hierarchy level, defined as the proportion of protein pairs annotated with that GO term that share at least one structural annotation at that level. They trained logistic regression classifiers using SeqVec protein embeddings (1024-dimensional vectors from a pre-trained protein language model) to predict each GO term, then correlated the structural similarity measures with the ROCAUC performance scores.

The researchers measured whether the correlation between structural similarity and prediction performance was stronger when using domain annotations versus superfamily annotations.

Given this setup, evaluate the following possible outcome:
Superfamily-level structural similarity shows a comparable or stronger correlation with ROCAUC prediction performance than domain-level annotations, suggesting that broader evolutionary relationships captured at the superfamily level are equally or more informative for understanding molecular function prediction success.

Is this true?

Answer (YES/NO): NO